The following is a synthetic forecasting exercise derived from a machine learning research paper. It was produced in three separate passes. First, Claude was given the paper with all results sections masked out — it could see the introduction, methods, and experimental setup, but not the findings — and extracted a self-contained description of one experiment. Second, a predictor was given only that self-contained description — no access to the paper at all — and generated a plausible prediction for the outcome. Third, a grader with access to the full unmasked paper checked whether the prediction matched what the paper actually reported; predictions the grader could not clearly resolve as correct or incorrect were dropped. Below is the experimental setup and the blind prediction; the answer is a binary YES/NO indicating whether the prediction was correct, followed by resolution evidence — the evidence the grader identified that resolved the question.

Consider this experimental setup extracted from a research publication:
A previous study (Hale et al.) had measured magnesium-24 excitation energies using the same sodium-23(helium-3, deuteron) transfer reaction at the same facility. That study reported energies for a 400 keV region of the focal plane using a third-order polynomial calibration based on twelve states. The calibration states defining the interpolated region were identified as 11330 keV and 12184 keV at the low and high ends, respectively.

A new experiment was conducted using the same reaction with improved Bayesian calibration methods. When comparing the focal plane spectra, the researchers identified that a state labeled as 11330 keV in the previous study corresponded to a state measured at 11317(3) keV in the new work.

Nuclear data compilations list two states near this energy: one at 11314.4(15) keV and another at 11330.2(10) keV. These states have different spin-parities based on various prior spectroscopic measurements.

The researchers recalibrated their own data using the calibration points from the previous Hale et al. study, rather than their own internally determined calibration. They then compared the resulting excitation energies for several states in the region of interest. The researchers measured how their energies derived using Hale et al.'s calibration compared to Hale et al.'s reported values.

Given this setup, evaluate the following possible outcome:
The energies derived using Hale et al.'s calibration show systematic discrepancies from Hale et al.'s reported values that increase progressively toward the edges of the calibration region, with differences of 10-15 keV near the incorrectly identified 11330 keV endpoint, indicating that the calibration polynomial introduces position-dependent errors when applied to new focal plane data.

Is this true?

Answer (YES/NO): NO